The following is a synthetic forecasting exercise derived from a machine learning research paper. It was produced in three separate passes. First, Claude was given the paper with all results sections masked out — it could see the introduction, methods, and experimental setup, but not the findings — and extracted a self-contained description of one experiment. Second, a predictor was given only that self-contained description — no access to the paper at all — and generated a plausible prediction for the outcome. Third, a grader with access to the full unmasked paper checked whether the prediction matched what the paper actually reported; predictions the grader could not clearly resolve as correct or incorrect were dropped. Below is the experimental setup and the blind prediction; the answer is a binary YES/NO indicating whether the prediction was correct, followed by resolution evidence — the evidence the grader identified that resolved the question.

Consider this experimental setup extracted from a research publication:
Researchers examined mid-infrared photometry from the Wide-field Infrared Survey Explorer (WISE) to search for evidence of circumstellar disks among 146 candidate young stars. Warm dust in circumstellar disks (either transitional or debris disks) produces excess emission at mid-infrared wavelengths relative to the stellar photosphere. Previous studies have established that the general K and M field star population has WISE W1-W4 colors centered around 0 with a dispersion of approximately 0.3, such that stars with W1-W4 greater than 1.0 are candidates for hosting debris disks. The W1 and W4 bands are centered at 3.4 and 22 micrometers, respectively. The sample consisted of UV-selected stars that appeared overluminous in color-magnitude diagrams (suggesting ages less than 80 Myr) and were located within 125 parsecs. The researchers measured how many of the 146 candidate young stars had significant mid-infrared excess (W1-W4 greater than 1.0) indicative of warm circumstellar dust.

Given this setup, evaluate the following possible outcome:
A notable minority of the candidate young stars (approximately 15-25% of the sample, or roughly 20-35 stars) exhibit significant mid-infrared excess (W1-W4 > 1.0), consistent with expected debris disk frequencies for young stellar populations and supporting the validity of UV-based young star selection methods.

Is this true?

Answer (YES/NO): NO